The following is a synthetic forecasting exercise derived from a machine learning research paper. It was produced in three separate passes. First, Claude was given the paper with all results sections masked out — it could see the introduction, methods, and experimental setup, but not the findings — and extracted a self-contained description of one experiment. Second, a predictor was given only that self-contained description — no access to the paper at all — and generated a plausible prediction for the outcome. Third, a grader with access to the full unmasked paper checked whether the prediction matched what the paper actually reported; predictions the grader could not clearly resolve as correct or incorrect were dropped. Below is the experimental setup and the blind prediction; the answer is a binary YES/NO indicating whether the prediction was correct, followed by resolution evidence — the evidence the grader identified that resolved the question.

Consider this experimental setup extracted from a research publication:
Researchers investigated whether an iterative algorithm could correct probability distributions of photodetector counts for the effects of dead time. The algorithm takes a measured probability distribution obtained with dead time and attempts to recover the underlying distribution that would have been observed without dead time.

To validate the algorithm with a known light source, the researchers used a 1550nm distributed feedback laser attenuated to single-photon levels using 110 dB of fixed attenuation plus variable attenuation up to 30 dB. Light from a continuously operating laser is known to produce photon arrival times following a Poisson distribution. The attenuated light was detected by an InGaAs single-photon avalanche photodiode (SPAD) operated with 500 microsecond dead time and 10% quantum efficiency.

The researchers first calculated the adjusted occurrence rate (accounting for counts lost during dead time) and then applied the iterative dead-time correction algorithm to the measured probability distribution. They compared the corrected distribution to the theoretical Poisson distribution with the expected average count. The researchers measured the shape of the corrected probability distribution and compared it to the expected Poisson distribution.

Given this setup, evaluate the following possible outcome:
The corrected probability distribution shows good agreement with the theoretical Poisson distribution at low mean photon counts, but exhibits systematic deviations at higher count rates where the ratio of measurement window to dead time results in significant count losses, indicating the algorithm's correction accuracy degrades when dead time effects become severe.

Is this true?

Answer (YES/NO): NO